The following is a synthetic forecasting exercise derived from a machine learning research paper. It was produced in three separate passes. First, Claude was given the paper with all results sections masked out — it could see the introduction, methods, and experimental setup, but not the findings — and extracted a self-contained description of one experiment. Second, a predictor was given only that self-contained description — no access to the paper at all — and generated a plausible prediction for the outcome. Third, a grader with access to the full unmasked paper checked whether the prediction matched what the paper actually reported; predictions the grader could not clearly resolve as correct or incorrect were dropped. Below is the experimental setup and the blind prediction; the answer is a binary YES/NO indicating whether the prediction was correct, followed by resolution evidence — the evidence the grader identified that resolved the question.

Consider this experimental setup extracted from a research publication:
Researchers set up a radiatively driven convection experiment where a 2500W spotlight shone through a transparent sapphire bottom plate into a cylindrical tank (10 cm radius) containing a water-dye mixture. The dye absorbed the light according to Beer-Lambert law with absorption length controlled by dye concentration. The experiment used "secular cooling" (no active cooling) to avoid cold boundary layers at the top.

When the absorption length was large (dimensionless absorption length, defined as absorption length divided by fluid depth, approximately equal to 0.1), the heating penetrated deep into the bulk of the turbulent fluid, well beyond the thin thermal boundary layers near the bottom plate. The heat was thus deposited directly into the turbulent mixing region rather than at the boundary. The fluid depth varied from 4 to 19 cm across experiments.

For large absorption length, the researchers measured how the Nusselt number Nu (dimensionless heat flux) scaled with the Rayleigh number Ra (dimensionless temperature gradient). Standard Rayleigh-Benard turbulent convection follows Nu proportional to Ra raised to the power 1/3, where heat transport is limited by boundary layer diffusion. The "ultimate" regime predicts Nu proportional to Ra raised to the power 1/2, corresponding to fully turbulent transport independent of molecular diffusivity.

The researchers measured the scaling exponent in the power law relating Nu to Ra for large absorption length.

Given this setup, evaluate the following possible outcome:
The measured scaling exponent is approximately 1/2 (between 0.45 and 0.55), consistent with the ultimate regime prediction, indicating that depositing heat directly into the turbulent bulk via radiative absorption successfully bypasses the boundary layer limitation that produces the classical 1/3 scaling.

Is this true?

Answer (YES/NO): YES